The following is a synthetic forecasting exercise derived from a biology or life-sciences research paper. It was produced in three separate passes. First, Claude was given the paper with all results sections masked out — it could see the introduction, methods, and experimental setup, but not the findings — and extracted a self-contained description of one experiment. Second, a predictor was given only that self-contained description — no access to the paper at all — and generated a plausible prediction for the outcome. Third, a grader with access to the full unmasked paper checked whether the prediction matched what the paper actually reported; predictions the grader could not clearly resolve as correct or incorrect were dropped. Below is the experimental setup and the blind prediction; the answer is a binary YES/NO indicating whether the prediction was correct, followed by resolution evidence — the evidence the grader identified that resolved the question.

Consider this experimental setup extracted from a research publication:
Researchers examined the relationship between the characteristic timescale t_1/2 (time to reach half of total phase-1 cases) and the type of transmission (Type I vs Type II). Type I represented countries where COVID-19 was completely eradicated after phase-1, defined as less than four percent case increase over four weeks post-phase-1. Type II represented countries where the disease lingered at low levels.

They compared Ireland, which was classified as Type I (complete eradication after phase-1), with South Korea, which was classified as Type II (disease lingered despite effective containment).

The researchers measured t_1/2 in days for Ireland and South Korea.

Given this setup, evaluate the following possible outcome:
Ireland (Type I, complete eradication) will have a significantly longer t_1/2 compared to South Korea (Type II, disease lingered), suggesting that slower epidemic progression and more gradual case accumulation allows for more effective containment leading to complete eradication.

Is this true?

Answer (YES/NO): YES